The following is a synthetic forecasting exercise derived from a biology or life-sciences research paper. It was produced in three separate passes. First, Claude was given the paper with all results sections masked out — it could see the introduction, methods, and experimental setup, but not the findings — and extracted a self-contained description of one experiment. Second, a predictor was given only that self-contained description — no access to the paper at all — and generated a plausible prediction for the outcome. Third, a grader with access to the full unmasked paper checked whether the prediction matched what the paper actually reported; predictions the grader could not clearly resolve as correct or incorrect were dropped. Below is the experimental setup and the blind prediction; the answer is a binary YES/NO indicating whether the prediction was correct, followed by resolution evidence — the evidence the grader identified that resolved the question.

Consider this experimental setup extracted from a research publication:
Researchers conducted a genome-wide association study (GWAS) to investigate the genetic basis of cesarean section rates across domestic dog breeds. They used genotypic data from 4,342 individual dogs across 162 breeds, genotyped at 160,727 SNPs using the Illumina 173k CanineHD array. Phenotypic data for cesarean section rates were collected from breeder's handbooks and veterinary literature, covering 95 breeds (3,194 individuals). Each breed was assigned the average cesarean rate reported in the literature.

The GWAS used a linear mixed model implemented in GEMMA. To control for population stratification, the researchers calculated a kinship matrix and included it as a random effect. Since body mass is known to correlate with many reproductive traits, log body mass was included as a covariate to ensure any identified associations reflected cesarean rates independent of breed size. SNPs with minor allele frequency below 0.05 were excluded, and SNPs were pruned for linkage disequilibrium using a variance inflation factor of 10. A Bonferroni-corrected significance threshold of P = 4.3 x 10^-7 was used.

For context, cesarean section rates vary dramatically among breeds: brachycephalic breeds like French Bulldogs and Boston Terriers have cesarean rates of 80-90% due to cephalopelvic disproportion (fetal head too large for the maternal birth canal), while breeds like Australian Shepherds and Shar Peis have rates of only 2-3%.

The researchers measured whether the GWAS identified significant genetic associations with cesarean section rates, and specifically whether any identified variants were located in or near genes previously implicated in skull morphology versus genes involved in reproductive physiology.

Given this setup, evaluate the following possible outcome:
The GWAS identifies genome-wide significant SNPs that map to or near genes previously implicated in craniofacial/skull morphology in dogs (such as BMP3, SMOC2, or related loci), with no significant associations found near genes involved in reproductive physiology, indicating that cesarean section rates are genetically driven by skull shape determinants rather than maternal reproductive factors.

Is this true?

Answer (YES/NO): NO